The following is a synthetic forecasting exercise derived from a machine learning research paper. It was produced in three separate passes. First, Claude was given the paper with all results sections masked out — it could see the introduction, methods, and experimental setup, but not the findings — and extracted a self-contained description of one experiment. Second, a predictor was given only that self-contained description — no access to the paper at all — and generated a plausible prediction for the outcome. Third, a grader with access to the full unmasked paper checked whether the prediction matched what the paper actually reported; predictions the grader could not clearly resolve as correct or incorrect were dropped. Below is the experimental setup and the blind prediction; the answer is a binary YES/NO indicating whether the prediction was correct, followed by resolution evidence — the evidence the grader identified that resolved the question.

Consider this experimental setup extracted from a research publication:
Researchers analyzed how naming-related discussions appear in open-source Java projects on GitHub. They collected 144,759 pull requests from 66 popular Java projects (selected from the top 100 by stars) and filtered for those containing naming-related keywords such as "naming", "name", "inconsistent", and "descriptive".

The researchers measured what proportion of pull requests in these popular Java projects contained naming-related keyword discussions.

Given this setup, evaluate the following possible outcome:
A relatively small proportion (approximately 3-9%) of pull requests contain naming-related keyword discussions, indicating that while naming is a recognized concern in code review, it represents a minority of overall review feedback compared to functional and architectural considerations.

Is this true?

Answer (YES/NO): YES